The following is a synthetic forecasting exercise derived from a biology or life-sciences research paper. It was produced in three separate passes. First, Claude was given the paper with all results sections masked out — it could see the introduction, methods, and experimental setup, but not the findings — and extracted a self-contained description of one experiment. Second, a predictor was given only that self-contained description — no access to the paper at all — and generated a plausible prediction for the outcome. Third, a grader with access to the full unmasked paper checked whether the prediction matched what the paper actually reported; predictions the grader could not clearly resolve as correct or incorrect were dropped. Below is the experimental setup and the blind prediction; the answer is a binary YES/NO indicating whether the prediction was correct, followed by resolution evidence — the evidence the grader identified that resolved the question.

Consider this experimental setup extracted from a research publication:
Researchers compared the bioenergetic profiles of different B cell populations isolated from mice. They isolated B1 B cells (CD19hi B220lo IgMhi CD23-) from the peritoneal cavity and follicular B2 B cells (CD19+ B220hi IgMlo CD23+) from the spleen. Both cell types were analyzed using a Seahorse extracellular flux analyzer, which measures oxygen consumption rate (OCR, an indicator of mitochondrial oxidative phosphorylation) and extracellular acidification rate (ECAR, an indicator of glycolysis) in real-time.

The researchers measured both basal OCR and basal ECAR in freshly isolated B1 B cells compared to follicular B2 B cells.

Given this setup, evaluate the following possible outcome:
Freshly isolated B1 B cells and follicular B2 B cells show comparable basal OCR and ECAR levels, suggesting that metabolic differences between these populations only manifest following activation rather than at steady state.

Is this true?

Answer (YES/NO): NO